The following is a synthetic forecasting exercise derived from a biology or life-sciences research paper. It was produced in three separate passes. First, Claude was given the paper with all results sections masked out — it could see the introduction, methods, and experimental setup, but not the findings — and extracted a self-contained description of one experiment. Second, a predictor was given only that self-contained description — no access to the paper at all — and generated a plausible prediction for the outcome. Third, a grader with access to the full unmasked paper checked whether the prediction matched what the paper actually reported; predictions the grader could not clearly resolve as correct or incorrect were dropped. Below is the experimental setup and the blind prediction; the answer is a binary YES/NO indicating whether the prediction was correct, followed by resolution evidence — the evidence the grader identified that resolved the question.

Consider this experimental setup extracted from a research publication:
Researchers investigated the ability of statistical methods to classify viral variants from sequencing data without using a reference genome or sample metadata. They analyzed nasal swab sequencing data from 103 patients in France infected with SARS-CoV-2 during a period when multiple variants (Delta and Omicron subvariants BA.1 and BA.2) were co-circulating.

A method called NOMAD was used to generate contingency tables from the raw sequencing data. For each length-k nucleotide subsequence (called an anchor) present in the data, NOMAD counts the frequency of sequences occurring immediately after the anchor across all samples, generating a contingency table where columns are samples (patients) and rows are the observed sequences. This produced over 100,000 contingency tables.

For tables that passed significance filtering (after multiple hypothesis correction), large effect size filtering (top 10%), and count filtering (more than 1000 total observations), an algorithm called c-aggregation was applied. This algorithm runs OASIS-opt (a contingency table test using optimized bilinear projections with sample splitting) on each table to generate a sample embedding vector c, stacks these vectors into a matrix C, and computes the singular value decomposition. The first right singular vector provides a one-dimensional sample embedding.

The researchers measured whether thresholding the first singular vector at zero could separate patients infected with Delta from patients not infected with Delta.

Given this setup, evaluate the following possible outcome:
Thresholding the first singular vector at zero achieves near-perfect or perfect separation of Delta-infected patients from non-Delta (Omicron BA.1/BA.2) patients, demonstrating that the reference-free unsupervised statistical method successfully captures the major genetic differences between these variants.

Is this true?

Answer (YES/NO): YES